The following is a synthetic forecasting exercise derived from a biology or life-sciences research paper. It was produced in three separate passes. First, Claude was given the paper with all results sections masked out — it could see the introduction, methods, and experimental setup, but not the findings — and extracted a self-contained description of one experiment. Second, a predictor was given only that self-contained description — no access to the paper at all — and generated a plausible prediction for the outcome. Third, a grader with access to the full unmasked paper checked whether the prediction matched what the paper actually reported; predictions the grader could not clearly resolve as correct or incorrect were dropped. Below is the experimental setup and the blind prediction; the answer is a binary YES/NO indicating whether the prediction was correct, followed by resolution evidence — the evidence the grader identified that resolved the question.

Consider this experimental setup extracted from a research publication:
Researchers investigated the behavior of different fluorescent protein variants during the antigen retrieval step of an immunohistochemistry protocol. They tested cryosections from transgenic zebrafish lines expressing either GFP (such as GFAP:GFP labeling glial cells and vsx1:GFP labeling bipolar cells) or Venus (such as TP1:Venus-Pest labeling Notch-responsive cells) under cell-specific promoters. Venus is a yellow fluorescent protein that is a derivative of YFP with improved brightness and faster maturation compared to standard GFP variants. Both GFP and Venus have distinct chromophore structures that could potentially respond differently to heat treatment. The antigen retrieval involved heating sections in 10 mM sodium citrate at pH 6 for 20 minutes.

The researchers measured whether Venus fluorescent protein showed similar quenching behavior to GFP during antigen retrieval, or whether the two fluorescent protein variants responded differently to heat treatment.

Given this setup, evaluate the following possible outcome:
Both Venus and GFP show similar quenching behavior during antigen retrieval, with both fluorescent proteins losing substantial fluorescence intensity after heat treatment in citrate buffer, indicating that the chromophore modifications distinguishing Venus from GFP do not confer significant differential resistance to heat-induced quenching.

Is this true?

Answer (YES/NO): NO